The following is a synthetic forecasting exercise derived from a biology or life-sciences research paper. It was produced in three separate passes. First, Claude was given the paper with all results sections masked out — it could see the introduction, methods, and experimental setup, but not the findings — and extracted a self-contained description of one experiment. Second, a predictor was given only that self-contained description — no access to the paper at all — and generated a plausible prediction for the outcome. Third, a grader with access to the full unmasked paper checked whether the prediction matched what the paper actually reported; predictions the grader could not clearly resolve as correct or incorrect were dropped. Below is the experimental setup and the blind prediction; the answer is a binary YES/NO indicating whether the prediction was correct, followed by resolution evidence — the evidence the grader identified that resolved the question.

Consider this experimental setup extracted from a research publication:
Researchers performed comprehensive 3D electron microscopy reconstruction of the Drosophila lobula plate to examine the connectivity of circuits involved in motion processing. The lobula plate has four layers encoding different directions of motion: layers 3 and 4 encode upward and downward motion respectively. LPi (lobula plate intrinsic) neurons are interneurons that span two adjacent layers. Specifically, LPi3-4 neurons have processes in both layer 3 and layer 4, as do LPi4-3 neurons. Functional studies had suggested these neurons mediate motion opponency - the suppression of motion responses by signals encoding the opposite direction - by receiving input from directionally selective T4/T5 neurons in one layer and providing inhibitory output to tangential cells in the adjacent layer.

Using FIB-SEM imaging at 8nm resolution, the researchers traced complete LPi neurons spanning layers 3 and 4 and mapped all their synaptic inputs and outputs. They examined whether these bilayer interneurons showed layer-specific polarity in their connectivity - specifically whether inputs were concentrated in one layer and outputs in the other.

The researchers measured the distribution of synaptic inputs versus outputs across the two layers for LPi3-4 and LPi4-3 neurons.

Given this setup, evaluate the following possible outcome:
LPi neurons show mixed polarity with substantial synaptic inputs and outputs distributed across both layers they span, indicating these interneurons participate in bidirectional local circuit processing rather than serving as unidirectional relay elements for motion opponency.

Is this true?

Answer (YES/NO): NO